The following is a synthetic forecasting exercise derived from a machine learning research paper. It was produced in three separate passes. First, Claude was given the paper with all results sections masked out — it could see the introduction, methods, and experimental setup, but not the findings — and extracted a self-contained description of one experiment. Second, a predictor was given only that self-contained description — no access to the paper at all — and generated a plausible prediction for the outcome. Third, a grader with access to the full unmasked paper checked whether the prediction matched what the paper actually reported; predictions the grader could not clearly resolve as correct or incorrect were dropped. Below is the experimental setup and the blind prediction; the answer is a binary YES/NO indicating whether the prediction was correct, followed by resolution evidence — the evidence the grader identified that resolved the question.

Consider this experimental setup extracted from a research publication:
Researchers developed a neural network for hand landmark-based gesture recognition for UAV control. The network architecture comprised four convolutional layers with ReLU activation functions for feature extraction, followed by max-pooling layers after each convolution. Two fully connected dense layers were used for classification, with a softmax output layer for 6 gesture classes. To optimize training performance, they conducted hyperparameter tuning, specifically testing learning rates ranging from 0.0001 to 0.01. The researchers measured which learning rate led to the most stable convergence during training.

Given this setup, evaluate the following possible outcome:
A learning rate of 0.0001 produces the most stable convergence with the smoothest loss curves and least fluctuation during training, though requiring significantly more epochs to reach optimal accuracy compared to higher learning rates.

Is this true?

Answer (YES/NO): NO